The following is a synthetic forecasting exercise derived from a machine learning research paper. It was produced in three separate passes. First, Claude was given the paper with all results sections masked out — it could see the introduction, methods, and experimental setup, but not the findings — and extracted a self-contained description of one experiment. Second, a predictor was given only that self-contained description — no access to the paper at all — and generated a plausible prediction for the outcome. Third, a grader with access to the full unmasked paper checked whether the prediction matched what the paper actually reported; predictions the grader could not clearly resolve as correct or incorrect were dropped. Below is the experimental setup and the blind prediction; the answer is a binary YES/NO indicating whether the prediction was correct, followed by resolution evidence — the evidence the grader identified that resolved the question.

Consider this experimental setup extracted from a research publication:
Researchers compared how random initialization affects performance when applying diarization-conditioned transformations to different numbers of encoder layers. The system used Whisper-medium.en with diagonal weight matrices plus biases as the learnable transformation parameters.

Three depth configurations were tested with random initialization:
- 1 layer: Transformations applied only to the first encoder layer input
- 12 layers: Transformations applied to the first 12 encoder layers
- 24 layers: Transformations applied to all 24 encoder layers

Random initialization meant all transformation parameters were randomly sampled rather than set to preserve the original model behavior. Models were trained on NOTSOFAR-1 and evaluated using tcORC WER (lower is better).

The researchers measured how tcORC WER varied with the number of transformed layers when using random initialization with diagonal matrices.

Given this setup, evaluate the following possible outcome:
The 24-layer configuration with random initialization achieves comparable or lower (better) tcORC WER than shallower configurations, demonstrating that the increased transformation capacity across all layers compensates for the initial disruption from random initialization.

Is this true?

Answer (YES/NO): NO